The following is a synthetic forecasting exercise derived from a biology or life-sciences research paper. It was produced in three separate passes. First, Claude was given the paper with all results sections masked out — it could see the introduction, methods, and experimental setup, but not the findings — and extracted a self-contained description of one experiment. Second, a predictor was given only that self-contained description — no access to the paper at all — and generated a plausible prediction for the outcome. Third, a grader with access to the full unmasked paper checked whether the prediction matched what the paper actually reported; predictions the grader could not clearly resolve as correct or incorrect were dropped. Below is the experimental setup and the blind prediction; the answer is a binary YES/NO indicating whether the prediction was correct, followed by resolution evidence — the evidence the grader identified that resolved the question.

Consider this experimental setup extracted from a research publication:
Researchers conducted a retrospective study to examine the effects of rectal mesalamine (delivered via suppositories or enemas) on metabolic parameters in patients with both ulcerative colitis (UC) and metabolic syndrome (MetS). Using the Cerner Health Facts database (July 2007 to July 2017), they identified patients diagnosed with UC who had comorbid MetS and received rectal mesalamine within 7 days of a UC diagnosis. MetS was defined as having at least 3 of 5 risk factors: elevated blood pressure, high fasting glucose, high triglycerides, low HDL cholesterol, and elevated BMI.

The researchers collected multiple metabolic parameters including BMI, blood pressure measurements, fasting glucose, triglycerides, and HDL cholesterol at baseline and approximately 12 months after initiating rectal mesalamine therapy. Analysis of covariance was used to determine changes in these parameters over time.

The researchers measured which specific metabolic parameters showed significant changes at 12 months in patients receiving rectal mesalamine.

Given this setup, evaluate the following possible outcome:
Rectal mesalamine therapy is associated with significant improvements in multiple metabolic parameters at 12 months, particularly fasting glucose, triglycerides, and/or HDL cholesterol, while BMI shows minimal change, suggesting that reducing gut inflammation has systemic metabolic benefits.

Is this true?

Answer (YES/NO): NO